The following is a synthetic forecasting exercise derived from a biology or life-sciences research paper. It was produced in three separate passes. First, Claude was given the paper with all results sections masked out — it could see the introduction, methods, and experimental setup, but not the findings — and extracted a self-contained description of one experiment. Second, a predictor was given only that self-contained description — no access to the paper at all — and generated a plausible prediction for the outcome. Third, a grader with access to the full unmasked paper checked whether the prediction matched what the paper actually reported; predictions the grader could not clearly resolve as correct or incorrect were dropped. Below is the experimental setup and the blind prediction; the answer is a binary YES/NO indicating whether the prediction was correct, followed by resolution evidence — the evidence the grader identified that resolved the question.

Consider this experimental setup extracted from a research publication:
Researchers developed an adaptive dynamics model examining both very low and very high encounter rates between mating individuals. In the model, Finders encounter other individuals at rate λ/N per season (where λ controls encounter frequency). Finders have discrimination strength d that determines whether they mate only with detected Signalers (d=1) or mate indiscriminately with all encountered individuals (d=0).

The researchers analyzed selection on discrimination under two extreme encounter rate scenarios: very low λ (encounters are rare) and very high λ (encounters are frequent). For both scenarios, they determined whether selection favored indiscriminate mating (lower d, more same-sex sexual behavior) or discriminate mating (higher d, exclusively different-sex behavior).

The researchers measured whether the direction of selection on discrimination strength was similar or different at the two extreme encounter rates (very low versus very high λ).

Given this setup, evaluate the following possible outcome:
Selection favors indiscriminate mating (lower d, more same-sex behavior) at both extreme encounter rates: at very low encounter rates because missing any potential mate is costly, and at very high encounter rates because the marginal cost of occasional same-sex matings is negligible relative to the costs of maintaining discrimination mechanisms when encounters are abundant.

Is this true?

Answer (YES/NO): NO